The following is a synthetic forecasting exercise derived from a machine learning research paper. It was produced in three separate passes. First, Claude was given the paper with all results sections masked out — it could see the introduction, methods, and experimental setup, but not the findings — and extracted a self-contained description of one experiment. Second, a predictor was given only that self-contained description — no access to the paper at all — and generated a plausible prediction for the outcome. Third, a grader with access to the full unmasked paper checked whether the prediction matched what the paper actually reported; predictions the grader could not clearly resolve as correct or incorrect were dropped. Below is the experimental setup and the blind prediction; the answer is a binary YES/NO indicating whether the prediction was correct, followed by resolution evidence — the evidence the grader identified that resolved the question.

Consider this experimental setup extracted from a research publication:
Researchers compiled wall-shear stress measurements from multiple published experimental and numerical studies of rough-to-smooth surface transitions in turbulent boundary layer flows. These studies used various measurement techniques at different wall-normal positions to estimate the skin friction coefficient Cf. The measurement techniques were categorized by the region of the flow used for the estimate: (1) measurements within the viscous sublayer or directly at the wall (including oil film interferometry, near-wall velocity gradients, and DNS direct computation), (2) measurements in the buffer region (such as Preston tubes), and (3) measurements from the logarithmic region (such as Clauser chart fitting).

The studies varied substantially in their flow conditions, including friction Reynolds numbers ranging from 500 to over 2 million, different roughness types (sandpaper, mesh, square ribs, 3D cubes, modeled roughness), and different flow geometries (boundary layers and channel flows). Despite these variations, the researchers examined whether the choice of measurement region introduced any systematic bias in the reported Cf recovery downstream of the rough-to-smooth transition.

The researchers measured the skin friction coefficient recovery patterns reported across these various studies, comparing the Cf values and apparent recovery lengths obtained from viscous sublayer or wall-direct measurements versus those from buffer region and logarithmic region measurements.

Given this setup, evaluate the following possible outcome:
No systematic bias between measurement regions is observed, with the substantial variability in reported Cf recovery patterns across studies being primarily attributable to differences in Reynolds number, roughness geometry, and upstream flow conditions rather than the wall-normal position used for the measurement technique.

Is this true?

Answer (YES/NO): NO